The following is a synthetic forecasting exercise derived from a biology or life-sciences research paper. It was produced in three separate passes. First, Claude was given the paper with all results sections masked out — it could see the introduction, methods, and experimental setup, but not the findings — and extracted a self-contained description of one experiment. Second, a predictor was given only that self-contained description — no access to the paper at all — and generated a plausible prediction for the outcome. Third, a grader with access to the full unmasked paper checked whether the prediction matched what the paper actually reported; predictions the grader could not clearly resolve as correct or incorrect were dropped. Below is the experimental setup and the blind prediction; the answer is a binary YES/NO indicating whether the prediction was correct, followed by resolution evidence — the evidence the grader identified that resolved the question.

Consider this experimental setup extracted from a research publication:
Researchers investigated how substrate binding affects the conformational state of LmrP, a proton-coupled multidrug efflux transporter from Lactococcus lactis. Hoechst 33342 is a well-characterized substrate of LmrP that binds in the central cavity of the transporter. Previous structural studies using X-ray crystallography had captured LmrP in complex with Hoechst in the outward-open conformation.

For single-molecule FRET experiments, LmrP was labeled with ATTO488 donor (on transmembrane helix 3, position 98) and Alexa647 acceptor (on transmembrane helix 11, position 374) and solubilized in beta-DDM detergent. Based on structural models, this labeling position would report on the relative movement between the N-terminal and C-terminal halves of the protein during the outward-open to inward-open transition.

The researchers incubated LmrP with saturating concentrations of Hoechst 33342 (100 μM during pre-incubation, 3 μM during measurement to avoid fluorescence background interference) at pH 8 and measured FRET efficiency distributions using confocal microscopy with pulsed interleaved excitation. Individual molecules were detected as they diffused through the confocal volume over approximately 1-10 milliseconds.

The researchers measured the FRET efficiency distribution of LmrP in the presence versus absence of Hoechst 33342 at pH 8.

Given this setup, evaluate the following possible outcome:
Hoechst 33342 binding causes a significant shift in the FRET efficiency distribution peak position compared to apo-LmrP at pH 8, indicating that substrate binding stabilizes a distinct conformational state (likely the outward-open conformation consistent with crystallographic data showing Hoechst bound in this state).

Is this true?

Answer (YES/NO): NO